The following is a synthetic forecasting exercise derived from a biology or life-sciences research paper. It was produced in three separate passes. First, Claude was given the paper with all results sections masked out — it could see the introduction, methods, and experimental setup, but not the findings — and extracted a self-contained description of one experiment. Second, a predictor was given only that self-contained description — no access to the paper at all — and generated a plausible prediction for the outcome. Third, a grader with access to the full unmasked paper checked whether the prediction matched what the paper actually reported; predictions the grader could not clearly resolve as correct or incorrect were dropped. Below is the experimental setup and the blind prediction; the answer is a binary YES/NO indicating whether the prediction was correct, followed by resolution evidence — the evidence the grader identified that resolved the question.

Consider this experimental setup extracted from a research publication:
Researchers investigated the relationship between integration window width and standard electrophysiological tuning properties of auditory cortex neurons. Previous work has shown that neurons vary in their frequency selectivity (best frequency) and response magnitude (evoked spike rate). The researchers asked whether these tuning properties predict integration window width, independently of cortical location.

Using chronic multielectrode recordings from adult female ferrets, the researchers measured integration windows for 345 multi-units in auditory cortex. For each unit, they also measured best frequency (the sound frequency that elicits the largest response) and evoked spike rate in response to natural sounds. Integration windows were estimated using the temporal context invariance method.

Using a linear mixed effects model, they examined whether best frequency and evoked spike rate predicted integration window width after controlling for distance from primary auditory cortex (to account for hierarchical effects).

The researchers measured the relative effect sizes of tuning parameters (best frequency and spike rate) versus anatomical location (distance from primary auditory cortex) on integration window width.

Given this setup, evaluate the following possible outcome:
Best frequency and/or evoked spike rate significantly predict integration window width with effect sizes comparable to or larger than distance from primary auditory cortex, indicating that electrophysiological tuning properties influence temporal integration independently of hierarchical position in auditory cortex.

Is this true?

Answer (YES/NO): NO